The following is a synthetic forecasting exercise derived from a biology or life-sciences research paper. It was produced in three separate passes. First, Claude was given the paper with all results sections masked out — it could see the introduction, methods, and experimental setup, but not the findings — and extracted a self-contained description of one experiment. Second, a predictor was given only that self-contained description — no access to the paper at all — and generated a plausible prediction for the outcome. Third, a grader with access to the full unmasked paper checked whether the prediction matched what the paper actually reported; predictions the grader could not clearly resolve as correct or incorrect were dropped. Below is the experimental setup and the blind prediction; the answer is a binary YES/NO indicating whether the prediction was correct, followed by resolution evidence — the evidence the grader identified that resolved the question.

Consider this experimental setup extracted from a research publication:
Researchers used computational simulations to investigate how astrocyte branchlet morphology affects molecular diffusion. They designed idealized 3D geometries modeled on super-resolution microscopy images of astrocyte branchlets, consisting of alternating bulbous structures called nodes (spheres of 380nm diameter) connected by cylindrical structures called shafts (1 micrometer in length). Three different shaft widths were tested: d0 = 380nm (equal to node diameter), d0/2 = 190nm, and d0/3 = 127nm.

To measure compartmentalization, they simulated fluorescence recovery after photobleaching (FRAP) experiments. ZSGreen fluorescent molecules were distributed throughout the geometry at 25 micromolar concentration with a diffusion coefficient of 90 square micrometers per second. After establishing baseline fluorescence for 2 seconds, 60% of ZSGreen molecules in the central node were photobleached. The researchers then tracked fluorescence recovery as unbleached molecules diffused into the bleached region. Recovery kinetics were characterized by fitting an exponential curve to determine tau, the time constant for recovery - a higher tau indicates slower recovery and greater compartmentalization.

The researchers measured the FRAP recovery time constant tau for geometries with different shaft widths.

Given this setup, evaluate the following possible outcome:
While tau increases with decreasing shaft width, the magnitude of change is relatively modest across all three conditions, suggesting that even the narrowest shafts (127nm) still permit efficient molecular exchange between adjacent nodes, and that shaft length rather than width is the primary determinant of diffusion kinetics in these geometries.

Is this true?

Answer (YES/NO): NO